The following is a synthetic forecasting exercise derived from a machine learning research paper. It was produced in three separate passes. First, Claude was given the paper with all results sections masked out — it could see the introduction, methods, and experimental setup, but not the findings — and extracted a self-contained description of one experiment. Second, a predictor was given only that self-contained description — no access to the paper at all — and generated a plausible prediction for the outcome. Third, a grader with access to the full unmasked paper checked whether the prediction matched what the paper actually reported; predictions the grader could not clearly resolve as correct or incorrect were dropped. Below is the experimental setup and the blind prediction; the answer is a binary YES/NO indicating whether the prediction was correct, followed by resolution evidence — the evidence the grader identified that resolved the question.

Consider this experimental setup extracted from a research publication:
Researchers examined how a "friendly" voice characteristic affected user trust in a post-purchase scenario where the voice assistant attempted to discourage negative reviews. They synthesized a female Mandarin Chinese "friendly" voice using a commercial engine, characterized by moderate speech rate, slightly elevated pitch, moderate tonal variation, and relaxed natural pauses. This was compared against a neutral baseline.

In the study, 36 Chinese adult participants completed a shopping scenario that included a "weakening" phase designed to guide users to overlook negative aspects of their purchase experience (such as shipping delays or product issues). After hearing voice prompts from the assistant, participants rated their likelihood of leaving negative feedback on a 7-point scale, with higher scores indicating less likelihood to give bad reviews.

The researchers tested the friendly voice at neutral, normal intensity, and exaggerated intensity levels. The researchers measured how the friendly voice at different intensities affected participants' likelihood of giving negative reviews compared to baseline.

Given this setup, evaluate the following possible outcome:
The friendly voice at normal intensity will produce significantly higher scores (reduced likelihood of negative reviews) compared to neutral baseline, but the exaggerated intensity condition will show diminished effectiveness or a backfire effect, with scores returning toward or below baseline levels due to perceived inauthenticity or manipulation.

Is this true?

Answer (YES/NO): NO